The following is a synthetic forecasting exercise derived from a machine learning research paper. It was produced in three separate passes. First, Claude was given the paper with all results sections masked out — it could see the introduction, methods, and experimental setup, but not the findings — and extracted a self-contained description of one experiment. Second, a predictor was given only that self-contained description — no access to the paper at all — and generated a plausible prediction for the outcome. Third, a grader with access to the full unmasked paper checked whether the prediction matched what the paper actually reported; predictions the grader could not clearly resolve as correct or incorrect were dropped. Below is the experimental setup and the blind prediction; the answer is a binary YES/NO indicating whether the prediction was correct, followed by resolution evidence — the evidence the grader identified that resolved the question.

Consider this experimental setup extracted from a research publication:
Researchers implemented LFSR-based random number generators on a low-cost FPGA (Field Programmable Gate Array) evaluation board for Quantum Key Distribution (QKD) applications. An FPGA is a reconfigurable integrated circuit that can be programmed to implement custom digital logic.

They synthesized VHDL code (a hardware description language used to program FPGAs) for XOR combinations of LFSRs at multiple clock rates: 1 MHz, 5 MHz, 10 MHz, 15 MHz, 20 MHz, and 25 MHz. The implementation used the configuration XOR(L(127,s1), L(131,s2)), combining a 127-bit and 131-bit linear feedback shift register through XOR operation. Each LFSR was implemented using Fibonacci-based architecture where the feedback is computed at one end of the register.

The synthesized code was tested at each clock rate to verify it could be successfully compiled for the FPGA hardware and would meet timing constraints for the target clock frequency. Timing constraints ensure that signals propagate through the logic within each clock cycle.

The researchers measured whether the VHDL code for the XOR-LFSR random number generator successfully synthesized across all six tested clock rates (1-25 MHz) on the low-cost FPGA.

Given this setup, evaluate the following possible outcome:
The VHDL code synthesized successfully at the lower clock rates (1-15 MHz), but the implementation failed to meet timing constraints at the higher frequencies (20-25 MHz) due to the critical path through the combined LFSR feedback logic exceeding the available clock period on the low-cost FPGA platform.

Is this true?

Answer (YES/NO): NO